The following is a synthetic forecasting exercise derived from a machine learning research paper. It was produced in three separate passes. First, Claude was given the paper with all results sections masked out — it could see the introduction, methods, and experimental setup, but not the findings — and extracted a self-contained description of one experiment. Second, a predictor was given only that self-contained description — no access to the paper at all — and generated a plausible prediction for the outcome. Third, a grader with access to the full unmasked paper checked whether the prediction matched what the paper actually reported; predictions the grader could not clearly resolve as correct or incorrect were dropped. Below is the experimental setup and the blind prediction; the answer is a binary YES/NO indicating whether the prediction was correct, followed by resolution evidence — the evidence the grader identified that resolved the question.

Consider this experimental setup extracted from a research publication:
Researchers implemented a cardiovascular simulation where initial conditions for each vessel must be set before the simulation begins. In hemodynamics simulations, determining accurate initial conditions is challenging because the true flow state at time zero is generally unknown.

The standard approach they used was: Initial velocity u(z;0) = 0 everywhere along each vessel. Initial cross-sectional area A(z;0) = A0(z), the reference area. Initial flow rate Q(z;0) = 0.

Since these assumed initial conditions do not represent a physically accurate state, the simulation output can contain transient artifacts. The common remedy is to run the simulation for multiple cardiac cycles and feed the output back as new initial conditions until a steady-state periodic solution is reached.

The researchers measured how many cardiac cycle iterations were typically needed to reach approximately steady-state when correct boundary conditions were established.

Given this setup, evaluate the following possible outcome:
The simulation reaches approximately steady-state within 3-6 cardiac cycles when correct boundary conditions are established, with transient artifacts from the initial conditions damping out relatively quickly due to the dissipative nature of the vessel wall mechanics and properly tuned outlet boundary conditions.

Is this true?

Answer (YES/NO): NO